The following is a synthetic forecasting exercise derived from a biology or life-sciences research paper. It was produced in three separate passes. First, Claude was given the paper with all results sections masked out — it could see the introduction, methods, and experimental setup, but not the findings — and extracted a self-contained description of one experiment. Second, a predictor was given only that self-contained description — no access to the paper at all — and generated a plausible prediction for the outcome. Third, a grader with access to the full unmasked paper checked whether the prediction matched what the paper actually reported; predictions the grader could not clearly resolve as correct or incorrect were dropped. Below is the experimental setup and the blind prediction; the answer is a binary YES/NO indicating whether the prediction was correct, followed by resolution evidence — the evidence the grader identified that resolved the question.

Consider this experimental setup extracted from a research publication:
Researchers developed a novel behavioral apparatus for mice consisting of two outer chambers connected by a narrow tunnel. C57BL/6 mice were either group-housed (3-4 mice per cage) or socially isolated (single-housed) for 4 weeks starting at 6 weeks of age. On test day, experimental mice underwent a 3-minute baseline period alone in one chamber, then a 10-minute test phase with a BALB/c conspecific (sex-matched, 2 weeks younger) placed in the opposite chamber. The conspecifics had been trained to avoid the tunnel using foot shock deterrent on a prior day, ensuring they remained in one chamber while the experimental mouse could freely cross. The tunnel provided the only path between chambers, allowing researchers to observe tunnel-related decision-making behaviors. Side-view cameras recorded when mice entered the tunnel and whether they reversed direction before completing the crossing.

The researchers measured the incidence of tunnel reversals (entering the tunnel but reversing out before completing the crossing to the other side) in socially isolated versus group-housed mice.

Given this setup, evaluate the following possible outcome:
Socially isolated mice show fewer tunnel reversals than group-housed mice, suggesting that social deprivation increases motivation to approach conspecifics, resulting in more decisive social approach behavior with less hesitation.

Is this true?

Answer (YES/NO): NO